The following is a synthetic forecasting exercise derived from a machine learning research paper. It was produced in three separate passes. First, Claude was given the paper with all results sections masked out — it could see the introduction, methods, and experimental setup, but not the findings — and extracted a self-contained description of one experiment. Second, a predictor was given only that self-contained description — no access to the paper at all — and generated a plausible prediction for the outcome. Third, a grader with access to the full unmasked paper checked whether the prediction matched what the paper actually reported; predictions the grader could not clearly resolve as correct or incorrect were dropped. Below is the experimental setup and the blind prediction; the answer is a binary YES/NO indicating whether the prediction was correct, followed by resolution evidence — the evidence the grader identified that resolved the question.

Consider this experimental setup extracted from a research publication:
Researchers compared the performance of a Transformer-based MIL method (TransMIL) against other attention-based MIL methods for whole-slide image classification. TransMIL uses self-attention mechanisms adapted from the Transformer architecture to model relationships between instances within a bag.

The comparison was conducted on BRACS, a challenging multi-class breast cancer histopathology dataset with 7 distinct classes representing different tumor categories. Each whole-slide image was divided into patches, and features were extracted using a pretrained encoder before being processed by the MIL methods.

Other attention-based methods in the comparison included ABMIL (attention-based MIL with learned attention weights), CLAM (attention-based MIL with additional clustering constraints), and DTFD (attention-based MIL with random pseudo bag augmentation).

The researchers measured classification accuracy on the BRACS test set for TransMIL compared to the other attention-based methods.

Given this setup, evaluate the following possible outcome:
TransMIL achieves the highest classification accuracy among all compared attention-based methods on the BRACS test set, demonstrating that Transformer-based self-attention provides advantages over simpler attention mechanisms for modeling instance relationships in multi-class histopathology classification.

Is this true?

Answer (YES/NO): NO